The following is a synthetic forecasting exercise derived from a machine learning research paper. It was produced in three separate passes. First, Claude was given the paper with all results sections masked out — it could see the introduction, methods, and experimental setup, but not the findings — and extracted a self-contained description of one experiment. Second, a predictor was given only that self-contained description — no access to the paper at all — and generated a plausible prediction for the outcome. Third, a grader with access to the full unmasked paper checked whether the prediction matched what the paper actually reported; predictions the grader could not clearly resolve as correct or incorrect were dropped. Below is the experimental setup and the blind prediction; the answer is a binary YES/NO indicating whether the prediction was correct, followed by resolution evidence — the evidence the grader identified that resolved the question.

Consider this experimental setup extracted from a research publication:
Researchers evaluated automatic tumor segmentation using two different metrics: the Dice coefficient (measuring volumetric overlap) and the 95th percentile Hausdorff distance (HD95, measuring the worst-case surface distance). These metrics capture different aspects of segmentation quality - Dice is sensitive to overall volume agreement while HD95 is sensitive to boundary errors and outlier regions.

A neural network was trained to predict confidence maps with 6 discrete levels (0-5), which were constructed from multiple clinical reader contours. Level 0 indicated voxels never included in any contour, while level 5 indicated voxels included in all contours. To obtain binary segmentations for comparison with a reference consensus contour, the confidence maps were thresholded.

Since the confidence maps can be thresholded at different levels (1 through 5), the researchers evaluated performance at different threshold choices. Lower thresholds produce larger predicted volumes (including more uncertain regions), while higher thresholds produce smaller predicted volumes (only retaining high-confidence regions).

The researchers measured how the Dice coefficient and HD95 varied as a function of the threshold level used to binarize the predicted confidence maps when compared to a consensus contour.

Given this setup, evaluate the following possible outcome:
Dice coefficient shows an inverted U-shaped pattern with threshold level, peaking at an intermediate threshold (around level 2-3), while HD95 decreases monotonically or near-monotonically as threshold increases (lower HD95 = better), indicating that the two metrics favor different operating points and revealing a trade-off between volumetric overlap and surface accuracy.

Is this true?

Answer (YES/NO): YES